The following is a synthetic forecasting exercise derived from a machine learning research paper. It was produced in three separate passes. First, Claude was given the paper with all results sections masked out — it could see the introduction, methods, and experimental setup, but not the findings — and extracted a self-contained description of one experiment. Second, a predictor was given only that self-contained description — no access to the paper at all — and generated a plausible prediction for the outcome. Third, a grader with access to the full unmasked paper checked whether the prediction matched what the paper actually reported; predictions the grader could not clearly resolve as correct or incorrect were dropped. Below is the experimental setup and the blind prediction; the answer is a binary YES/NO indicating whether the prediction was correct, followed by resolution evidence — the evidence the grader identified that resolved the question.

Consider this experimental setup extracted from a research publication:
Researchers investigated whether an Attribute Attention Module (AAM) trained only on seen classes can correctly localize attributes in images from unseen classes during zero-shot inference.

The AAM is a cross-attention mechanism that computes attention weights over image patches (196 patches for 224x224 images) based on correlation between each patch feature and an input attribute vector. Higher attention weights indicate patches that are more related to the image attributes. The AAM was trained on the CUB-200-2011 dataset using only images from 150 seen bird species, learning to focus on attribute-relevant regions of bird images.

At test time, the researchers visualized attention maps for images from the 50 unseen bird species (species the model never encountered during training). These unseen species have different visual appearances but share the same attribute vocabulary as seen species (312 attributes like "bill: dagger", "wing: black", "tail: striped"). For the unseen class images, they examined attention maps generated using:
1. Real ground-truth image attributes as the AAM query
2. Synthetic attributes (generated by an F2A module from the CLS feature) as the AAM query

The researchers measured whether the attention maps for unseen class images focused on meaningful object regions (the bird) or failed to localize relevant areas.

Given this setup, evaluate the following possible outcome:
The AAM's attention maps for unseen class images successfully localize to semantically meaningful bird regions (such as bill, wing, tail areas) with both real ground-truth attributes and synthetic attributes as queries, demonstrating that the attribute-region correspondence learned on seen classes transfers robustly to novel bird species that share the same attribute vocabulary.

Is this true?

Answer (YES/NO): YES